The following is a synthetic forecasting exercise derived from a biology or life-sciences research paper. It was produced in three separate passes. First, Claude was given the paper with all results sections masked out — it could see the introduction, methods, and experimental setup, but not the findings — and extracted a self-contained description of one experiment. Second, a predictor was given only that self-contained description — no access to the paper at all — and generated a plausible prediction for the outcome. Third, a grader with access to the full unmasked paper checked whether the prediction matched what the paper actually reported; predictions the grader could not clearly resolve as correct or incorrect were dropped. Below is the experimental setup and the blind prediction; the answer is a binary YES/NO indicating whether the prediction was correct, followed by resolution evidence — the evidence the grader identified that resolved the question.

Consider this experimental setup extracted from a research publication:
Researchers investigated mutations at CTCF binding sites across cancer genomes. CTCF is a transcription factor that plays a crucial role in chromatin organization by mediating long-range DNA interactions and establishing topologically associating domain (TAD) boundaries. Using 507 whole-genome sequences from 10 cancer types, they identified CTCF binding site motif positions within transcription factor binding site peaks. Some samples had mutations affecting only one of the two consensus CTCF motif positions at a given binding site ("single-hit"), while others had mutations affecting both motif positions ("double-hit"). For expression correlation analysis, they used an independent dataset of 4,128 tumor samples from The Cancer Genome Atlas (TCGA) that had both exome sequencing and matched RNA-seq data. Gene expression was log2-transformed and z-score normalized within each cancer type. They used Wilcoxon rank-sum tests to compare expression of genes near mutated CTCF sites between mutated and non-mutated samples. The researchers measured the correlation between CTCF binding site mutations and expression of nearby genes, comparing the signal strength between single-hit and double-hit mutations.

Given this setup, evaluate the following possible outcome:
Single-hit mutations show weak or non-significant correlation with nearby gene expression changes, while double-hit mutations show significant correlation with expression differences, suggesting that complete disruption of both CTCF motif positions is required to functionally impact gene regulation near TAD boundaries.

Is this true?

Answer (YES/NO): NO